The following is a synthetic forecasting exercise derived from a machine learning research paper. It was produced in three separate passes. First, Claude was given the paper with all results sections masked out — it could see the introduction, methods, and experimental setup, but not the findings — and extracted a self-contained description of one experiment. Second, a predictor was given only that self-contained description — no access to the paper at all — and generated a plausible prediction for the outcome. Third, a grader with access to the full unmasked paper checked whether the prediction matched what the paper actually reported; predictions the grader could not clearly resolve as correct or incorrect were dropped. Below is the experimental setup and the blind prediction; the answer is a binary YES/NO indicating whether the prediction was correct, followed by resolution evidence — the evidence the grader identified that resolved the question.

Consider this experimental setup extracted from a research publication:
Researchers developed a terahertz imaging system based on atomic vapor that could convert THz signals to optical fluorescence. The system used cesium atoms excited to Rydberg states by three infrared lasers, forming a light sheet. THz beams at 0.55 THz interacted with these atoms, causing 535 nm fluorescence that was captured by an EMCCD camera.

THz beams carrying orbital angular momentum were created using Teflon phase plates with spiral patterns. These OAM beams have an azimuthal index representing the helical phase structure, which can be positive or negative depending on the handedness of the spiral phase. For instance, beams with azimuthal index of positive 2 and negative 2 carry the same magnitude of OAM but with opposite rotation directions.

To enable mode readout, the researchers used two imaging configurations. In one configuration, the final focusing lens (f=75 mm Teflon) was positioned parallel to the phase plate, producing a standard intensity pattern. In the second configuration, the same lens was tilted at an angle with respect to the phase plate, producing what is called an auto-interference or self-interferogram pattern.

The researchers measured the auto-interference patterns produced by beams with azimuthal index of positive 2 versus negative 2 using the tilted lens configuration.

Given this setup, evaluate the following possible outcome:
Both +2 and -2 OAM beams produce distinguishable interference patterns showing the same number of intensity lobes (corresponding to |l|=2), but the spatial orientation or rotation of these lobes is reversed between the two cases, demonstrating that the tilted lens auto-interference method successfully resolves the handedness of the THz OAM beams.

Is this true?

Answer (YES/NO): NO